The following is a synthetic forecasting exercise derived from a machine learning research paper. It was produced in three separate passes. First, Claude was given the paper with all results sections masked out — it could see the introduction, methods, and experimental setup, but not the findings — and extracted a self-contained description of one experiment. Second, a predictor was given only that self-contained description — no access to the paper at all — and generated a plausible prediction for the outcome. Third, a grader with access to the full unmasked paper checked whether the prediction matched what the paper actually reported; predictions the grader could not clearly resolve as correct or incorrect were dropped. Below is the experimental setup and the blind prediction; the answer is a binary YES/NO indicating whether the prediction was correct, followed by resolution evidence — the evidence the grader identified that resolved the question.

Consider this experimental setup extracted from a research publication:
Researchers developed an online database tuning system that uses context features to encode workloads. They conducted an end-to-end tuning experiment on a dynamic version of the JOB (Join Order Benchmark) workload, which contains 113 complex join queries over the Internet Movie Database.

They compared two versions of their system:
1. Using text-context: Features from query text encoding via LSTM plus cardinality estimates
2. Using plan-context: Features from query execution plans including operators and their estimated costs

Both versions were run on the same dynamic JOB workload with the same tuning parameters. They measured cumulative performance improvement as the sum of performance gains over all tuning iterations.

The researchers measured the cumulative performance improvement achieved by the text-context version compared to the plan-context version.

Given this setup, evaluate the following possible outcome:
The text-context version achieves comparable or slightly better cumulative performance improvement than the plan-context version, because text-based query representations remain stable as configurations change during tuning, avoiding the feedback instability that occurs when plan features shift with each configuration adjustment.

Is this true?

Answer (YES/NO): YES